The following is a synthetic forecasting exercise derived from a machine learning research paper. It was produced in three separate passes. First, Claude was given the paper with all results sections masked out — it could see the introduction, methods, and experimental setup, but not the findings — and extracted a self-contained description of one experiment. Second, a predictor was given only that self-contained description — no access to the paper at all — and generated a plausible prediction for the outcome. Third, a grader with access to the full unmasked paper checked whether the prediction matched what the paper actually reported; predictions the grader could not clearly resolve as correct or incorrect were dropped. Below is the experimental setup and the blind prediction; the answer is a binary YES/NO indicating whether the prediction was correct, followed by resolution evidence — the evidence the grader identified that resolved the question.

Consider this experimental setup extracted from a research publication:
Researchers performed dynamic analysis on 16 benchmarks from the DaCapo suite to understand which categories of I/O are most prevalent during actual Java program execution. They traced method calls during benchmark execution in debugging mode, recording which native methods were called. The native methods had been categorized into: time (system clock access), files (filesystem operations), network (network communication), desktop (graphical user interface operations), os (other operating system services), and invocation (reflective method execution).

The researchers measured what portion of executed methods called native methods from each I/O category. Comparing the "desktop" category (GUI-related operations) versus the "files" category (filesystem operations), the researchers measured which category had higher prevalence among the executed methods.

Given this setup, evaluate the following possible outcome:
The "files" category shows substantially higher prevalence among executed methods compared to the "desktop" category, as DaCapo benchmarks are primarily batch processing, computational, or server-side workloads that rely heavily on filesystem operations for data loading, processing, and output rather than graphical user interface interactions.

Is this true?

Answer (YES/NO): YES